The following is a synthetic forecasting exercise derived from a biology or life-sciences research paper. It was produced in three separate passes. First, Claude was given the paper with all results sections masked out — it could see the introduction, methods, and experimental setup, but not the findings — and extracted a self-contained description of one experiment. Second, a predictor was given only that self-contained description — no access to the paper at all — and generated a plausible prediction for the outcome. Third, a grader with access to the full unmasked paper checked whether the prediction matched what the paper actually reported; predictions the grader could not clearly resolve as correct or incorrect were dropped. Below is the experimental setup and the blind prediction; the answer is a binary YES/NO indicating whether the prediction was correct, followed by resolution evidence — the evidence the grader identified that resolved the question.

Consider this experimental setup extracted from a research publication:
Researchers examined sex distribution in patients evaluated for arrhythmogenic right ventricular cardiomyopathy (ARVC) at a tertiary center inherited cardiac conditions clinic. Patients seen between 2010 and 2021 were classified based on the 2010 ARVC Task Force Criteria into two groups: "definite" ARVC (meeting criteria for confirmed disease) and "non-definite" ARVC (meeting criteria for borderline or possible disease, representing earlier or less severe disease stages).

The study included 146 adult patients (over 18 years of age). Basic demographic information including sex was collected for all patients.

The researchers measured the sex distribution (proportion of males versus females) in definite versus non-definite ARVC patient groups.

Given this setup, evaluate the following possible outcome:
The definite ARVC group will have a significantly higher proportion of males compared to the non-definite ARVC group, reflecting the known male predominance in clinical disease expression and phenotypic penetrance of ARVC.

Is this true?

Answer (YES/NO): YES